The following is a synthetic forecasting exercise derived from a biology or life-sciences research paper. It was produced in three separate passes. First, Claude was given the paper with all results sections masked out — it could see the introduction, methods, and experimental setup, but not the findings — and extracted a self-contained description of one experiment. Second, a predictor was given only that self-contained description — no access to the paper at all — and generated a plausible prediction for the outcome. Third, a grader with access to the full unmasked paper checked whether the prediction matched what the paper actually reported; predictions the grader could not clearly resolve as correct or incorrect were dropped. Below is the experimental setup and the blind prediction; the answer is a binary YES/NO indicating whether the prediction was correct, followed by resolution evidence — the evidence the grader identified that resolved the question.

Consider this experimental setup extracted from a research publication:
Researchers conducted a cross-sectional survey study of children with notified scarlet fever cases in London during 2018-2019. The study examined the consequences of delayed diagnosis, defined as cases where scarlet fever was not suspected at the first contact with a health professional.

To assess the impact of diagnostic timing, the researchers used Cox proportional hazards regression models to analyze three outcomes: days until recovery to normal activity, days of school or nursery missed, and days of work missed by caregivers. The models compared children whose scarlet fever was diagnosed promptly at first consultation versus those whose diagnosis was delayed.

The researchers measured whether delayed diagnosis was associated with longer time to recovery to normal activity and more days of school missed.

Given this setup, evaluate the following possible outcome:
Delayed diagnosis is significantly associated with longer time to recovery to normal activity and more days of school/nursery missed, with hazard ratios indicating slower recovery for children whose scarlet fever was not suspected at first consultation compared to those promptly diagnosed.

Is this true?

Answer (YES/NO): YES